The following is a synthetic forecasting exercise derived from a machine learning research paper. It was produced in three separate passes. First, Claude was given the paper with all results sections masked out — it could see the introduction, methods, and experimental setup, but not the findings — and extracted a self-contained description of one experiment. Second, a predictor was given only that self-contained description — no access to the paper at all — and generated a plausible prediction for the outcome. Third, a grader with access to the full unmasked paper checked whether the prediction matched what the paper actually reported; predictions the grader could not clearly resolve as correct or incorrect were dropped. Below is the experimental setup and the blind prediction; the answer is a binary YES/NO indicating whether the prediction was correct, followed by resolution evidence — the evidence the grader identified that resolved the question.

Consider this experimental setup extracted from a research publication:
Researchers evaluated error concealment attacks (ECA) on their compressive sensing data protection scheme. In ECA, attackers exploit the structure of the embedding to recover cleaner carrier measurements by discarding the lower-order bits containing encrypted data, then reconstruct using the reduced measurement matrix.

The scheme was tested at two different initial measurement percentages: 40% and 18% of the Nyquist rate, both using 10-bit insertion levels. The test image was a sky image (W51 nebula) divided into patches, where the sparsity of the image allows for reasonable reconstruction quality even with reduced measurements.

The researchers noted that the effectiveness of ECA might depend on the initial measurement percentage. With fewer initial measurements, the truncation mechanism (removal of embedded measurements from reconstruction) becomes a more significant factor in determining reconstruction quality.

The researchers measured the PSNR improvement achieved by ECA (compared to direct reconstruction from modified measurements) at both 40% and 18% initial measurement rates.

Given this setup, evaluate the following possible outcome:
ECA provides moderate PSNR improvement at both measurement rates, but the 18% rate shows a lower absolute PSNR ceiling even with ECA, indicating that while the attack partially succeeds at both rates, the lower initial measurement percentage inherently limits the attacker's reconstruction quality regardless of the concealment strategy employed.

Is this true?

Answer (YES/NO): NO